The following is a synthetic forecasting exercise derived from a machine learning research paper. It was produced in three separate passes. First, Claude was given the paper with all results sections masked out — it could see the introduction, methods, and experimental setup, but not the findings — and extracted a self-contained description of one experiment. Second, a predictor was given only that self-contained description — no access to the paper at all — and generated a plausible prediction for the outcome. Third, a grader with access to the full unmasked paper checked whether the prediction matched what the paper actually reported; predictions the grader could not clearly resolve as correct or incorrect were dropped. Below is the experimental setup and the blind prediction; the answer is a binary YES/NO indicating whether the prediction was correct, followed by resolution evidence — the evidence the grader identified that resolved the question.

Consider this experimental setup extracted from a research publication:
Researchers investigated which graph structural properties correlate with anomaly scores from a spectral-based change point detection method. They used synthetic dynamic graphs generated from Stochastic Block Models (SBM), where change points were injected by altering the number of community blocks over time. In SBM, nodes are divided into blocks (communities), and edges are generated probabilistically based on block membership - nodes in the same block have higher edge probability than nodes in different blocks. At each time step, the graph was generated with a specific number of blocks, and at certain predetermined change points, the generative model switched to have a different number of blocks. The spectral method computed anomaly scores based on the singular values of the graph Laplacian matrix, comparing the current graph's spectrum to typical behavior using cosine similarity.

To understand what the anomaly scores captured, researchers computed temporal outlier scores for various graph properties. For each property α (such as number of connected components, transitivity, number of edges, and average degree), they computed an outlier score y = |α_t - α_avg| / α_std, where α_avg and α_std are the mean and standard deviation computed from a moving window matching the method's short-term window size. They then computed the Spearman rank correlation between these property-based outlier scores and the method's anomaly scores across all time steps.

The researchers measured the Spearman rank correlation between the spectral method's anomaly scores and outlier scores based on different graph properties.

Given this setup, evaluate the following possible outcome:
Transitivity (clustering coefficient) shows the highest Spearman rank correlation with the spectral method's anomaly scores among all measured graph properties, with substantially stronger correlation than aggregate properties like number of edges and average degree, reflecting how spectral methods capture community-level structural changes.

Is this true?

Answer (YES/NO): NO